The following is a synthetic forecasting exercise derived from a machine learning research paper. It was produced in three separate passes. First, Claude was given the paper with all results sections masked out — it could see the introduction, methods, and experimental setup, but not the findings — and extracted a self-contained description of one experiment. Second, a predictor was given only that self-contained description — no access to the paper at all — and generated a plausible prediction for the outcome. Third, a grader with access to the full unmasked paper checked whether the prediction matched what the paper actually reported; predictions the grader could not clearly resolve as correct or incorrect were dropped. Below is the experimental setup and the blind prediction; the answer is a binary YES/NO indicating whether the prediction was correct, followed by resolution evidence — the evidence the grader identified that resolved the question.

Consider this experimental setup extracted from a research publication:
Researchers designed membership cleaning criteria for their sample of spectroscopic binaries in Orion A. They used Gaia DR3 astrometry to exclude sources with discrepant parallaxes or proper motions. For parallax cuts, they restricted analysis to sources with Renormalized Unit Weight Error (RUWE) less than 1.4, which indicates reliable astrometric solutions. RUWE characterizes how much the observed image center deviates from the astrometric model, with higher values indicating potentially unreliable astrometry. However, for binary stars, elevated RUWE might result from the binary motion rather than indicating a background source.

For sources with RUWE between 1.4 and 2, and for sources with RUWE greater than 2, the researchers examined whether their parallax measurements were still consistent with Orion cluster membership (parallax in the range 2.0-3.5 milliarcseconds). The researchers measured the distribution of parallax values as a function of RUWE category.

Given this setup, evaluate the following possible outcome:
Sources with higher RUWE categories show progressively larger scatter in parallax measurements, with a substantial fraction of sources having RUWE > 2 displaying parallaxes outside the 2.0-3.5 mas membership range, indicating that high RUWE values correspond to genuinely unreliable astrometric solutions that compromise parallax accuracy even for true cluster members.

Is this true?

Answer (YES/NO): NO